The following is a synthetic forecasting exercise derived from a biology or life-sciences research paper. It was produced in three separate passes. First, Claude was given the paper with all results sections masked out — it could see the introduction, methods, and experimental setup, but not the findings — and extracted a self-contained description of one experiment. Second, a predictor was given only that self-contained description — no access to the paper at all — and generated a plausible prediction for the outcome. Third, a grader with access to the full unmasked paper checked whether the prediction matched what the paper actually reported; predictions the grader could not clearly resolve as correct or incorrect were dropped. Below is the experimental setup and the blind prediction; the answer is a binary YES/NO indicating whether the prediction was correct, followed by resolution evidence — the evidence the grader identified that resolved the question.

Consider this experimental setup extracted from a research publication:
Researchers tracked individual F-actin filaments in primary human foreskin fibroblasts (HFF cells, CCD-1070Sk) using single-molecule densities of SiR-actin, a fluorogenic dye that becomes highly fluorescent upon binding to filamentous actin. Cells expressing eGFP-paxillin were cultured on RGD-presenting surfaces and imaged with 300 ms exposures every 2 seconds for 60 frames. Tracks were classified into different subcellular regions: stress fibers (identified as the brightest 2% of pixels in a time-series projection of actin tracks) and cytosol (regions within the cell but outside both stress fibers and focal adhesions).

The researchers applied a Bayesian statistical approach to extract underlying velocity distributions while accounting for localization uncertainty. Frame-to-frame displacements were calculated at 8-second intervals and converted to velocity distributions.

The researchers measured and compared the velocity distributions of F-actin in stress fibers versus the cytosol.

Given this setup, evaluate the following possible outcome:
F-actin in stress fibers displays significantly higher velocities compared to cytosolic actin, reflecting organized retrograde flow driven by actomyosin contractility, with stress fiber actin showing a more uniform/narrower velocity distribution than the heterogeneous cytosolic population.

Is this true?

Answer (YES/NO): NO